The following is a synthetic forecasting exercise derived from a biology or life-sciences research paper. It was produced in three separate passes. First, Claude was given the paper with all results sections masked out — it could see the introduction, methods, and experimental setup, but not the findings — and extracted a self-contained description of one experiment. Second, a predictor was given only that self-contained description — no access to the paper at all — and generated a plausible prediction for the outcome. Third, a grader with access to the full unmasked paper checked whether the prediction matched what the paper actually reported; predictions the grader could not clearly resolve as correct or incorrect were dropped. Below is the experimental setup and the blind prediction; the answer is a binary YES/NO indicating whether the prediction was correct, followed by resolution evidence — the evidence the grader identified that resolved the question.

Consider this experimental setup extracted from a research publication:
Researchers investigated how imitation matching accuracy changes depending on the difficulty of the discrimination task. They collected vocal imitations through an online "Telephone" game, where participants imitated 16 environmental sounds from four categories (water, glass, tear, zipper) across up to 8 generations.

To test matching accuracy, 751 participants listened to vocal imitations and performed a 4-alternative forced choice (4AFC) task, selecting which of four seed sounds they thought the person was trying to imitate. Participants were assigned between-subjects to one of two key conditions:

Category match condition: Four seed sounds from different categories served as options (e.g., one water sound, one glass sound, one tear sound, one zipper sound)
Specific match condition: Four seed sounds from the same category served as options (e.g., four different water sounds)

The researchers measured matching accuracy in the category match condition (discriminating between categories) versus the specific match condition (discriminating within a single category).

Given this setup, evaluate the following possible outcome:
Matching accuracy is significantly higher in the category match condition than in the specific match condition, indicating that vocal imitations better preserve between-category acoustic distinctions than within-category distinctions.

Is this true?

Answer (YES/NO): YES